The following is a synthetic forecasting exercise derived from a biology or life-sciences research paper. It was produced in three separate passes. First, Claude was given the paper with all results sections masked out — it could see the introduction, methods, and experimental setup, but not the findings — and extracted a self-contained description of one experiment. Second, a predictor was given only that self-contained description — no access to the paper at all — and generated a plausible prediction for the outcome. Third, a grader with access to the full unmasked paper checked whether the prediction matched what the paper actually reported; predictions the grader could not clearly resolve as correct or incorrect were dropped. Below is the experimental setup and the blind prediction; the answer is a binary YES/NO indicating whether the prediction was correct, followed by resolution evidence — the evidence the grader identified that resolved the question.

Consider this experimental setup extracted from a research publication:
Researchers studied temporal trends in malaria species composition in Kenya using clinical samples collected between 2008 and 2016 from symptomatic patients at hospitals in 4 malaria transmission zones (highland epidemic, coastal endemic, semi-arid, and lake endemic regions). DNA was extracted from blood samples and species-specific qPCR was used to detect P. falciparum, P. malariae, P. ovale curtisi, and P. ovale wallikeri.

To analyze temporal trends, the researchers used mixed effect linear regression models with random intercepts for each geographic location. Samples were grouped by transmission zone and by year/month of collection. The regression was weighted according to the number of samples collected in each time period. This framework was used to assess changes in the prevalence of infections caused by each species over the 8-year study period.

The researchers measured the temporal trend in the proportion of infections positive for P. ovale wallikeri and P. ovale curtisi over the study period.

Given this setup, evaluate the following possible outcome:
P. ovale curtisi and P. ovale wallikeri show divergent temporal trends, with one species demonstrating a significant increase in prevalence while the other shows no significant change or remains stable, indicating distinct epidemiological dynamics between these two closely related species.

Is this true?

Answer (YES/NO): NO